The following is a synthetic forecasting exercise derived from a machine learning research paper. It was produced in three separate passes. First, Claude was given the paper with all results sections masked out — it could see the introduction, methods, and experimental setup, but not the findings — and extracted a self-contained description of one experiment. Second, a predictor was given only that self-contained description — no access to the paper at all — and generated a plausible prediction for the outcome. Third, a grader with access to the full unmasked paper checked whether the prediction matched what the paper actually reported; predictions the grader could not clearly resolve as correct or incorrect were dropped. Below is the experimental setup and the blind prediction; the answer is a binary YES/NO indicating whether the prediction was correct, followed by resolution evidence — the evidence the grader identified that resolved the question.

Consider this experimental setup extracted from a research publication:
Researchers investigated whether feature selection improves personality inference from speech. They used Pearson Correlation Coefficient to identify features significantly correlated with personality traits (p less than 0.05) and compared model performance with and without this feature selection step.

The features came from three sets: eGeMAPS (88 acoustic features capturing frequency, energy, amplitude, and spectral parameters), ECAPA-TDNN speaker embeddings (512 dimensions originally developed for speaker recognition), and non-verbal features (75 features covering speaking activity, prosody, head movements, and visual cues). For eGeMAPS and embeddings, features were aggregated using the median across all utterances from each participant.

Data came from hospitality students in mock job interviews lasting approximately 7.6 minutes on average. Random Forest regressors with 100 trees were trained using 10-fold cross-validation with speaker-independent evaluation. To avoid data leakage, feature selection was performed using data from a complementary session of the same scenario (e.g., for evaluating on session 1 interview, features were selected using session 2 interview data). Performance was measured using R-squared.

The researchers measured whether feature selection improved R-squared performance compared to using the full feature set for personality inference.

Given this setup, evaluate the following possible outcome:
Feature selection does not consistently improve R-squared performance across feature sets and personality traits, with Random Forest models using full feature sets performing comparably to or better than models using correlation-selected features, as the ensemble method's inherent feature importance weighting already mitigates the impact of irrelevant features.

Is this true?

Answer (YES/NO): YES